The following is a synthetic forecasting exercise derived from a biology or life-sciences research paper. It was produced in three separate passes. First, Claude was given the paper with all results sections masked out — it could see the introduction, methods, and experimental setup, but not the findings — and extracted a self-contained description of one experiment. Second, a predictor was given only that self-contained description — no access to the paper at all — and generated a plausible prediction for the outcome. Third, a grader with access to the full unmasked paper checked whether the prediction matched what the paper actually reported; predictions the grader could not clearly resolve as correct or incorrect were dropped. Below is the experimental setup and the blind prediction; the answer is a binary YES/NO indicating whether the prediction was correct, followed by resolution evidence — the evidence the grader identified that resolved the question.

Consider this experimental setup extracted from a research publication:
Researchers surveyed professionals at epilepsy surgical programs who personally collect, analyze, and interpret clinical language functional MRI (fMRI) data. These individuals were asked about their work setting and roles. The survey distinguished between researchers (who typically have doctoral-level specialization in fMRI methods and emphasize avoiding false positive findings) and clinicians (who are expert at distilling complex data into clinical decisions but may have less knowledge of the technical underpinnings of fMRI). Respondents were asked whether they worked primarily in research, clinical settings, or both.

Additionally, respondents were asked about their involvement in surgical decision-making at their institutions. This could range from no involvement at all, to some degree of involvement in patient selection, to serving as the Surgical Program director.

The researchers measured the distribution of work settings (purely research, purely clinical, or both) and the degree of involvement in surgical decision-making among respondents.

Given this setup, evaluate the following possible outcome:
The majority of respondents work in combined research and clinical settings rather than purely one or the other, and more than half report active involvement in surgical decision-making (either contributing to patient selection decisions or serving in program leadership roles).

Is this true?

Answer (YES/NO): NO